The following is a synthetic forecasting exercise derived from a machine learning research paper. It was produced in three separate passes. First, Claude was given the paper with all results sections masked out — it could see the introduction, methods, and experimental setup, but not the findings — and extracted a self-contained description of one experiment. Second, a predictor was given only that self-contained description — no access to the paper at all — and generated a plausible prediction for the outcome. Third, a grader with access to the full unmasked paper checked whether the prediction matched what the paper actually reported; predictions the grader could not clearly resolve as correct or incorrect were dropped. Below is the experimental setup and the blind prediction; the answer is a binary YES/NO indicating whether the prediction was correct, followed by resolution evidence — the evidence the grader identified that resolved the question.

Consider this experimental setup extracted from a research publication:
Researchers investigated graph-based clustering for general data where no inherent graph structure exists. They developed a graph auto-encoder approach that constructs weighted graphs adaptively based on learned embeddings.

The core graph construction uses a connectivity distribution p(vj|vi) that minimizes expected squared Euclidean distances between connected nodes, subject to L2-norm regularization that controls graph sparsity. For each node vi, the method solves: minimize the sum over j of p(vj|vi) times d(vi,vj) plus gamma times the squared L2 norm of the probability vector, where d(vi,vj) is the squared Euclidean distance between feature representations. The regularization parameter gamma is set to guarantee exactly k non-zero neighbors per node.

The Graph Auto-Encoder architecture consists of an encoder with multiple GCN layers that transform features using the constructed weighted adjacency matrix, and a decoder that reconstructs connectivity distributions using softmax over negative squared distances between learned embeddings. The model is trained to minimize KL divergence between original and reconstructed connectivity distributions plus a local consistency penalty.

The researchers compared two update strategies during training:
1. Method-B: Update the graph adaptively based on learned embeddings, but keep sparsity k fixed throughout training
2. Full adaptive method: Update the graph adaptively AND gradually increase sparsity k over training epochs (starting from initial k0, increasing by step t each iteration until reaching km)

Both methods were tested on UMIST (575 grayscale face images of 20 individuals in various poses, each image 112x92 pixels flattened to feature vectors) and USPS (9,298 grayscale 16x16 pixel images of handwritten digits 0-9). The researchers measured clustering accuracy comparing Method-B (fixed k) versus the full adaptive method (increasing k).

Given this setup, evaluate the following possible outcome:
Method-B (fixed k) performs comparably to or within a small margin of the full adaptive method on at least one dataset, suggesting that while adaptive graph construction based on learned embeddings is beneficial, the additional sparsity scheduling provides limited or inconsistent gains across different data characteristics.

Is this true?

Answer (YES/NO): NO